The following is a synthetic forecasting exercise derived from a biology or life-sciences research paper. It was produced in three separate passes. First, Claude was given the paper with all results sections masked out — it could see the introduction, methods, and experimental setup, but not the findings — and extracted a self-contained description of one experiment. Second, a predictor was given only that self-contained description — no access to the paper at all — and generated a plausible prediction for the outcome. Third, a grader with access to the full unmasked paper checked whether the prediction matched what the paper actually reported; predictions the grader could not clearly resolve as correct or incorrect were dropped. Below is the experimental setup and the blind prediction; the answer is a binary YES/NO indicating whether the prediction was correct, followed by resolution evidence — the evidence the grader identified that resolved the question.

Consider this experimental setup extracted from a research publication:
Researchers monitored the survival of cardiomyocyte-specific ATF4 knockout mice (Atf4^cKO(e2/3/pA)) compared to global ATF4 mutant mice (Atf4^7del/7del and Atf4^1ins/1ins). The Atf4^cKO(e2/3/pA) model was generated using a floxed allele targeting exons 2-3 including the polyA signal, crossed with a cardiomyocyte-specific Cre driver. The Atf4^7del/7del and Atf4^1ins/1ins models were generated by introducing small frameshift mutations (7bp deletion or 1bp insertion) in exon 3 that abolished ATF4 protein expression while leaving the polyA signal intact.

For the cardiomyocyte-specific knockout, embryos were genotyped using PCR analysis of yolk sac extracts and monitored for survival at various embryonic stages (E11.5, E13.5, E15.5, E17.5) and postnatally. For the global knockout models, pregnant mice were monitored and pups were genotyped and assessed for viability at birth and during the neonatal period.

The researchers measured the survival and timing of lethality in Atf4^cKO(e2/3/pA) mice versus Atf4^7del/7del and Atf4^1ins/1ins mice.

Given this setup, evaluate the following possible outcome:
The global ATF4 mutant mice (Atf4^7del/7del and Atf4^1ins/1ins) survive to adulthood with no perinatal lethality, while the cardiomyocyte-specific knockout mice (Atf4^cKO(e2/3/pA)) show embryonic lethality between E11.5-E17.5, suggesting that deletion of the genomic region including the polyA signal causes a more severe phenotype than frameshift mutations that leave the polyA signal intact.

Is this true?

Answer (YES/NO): NO